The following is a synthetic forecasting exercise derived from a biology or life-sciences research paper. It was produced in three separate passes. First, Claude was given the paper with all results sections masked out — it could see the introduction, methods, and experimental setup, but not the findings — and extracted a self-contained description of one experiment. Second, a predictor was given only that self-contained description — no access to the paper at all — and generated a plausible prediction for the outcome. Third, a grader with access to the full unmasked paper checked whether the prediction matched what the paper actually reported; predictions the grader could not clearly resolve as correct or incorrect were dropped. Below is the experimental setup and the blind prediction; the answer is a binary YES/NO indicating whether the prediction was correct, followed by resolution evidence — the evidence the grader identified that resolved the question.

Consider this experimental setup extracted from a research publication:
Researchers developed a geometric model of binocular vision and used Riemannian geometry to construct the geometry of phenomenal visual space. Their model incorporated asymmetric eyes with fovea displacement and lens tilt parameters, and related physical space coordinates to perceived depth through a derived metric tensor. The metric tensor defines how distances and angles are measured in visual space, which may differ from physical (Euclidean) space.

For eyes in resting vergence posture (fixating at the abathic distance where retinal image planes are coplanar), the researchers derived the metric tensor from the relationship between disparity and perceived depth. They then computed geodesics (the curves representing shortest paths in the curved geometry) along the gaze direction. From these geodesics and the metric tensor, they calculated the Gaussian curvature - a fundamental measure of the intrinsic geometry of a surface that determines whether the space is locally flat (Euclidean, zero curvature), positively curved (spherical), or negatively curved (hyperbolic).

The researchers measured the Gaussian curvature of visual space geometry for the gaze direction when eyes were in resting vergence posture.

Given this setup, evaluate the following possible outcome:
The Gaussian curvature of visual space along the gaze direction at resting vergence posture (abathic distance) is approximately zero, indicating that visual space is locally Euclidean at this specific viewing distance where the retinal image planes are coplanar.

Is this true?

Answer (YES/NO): YES